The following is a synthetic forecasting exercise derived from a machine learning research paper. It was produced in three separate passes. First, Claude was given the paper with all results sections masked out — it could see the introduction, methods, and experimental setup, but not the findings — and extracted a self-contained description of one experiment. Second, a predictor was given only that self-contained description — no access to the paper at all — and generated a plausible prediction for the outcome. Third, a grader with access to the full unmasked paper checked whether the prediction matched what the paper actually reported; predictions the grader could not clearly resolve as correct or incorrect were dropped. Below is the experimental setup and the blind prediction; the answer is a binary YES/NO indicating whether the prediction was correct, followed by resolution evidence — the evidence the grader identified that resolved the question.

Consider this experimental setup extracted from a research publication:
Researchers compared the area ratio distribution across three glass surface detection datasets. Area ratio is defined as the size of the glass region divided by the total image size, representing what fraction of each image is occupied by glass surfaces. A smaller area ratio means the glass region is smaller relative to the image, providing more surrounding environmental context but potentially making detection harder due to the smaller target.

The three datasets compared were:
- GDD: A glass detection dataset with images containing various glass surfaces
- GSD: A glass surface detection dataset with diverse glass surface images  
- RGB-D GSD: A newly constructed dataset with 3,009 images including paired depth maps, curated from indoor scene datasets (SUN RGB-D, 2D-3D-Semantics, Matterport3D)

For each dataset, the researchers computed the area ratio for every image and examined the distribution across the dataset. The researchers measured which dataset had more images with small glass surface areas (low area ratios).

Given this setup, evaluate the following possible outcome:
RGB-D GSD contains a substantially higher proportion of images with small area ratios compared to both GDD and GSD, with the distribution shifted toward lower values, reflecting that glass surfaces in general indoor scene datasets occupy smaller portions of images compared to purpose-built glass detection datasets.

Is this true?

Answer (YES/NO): YES